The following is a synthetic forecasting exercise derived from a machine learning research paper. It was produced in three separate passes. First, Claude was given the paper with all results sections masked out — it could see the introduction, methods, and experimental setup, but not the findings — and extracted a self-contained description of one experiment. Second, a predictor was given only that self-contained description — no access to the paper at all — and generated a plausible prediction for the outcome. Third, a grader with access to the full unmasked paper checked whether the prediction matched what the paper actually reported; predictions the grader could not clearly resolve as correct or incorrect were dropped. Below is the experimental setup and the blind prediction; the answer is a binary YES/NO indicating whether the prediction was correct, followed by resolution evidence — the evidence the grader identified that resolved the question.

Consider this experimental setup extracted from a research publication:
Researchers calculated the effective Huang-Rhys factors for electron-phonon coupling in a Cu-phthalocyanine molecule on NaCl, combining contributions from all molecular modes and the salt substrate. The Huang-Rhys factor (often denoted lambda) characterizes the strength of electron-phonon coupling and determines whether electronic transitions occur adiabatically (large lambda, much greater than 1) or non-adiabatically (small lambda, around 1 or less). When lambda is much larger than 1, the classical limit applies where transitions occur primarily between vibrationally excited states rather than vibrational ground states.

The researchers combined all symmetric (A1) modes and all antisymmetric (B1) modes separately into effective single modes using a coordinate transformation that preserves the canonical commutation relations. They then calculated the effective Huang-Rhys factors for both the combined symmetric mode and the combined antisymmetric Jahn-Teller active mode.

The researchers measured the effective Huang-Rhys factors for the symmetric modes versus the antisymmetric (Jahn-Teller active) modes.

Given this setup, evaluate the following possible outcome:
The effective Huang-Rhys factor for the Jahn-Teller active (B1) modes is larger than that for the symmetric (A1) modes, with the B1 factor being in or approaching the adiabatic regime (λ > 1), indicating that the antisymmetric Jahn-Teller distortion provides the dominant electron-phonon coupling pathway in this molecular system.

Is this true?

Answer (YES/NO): NO